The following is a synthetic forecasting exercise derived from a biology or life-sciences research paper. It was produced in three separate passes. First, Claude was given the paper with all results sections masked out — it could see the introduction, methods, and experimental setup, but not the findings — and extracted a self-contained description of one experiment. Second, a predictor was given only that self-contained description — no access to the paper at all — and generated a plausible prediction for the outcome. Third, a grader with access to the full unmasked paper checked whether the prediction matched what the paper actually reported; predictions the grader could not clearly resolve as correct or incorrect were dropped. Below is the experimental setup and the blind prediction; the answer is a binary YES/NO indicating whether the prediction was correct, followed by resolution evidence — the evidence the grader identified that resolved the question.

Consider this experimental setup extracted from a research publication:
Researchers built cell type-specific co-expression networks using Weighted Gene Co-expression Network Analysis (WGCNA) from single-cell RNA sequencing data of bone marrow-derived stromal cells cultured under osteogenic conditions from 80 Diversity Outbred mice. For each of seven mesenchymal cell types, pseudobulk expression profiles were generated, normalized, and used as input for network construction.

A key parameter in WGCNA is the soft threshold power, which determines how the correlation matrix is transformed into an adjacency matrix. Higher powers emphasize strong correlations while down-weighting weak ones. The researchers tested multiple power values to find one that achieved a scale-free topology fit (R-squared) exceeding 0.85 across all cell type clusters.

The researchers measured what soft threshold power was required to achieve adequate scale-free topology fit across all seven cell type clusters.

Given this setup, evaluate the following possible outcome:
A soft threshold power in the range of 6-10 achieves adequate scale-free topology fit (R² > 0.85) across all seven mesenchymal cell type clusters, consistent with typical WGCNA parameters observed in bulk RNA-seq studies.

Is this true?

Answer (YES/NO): NO